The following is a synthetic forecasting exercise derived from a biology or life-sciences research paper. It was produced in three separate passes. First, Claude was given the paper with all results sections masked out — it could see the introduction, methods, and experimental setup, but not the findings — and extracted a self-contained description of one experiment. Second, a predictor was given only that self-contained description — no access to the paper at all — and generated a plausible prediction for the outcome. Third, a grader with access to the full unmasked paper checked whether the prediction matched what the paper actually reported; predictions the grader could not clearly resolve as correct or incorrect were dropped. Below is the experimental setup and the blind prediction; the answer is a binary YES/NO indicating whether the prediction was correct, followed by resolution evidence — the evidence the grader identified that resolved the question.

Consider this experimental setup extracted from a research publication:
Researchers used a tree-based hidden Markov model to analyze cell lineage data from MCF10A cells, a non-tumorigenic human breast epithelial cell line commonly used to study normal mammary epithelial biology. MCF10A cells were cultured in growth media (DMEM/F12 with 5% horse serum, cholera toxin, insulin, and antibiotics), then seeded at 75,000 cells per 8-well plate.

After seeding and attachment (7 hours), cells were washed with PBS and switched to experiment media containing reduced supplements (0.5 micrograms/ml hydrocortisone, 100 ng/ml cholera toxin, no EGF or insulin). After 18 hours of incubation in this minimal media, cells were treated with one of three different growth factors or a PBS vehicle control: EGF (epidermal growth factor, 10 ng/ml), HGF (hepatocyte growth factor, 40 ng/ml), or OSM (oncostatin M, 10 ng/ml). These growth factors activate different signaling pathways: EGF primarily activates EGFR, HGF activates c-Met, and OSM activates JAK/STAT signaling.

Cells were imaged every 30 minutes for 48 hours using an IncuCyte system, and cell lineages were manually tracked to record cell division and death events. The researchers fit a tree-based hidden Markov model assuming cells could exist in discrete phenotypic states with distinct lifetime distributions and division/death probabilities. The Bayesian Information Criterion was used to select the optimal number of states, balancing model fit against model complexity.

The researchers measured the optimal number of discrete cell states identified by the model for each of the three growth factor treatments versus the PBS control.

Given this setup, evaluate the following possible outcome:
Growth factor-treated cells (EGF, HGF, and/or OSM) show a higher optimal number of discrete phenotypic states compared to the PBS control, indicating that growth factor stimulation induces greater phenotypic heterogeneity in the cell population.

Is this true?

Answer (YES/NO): NO